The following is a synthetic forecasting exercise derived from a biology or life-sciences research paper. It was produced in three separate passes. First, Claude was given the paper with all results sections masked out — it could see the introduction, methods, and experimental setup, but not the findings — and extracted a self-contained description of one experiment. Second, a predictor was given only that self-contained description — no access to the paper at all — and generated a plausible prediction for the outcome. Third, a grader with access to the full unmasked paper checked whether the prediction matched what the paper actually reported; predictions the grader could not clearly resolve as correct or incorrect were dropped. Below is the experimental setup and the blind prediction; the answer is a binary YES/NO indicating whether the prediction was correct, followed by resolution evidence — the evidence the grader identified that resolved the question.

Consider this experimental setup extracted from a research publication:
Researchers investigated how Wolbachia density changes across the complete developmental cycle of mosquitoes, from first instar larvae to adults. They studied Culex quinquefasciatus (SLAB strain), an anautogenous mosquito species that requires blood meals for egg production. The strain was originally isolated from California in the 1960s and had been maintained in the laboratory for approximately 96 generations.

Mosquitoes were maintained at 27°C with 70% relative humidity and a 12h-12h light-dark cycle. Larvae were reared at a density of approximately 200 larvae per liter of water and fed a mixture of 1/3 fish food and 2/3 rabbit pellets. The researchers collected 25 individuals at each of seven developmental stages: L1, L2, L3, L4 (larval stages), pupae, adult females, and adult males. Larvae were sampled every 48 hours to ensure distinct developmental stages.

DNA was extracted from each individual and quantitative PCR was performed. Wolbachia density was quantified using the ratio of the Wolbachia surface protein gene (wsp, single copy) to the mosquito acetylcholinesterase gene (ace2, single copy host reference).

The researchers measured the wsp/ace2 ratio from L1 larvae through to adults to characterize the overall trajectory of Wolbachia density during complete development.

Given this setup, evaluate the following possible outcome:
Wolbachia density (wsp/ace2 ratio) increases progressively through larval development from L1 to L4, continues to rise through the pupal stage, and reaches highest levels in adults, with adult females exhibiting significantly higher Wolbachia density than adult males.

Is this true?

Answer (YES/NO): NO